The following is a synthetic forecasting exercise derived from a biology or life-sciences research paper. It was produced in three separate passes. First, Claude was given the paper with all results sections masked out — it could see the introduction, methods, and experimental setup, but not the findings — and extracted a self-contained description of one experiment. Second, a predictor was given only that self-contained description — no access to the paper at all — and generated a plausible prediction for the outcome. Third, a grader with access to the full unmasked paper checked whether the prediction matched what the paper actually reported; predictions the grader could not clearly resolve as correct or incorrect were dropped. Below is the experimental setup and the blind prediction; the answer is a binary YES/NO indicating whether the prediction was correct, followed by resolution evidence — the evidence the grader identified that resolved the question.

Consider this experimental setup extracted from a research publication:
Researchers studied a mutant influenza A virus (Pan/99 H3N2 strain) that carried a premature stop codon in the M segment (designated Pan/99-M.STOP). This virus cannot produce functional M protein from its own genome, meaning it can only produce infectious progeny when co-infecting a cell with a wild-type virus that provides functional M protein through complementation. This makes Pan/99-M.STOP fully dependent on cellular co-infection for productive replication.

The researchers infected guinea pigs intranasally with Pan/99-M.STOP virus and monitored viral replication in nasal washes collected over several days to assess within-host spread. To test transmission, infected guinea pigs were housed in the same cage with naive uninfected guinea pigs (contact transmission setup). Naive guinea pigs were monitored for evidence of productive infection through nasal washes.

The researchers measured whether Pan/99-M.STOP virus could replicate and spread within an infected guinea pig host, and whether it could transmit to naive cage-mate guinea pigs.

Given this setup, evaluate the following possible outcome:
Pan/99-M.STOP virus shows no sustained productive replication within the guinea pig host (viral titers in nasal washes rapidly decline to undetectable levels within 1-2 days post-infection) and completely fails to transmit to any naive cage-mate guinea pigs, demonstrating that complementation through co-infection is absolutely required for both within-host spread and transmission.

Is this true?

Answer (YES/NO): NO